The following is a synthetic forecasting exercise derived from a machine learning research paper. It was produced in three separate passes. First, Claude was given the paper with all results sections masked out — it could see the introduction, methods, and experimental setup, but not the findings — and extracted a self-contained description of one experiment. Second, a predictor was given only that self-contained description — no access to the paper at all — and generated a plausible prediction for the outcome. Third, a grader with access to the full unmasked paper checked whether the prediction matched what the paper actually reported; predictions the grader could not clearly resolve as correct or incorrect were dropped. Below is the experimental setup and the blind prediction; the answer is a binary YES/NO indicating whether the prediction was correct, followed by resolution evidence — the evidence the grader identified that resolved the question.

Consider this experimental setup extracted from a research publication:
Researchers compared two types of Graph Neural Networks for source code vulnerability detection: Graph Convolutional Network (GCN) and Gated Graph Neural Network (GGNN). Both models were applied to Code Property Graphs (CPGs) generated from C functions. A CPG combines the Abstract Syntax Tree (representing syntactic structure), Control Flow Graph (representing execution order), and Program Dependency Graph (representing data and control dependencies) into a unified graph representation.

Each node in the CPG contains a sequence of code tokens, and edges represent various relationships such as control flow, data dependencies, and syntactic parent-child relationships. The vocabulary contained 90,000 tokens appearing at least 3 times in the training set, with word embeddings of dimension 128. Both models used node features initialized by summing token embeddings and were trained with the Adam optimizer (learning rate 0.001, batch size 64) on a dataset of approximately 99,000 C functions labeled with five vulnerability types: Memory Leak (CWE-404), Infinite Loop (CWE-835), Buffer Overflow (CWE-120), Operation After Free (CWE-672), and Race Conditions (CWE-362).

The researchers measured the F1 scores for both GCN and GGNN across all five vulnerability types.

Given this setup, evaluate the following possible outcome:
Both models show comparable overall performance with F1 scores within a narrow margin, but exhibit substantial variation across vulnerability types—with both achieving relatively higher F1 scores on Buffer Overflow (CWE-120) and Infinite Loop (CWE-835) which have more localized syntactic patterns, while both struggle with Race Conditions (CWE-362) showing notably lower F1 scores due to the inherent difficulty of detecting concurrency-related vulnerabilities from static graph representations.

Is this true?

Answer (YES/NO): NO